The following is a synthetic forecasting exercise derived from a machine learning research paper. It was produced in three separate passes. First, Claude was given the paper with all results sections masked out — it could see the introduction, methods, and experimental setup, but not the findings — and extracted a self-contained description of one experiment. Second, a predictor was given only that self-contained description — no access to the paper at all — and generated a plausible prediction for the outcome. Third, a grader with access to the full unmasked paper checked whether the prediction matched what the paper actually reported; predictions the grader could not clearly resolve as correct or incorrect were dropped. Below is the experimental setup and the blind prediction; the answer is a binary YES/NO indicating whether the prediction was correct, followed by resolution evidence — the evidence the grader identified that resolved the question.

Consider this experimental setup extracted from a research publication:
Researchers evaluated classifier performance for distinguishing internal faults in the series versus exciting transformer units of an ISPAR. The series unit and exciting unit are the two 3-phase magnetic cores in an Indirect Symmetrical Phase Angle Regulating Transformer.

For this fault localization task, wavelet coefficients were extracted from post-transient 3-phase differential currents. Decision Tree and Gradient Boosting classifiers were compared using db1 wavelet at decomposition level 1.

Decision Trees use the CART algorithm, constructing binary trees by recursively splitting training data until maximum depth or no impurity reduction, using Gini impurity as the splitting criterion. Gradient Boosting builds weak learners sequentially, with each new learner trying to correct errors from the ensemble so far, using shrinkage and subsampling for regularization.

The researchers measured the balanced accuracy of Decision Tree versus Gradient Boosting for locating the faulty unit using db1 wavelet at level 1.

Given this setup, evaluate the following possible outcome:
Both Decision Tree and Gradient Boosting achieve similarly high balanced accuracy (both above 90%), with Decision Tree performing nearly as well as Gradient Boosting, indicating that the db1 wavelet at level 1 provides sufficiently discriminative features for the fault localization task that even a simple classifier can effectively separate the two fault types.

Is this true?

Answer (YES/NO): YES